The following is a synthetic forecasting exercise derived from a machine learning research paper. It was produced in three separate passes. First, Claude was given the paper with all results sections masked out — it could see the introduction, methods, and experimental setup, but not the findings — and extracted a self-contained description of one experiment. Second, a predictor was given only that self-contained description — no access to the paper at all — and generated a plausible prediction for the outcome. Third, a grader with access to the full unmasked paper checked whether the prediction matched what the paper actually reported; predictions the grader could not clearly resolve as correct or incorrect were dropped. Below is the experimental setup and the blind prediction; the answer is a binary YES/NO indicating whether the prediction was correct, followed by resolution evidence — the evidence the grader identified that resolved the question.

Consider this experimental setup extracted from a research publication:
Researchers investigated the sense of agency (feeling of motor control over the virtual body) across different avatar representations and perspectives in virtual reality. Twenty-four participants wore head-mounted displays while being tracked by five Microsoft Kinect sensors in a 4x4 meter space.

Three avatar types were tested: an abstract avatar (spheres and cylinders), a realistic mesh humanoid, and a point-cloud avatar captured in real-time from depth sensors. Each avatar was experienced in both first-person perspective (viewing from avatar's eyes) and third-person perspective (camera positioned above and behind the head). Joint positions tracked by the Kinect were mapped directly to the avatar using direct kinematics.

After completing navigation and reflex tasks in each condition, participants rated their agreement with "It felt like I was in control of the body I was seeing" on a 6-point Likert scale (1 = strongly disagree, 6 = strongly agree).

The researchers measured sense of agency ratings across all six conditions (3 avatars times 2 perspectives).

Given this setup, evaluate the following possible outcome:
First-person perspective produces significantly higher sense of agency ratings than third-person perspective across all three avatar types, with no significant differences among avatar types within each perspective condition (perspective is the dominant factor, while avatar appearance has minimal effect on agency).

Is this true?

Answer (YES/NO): NO